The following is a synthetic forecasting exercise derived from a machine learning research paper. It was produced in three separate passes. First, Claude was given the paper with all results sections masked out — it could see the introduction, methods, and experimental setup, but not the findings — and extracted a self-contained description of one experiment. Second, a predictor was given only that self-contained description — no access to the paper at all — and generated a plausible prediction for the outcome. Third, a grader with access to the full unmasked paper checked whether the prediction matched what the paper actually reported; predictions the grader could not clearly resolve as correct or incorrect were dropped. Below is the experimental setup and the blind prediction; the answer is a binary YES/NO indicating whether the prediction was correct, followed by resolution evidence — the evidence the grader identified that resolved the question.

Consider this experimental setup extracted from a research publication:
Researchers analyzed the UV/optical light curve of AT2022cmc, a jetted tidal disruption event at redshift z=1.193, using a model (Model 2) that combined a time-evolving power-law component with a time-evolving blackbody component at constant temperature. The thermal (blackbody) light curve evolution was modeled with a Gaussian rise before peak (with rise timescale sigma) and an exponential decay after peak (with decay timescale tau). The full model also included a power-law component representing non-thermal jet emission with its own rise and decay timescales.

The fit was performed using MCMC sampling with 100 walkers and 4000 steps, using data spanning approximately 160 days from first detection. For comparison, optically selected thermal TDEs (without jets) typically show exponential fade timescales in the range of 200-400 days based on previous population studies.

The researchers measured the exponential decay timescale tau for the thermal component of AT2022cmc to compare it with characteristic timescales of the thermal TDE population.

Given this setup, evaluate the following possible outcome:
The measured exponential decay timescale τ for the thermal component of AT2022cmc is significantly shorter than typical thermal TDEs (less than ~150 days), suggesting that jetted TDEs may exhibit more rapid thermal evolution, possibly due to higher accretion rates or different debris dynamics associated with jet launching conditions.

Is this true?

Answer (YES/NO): YES